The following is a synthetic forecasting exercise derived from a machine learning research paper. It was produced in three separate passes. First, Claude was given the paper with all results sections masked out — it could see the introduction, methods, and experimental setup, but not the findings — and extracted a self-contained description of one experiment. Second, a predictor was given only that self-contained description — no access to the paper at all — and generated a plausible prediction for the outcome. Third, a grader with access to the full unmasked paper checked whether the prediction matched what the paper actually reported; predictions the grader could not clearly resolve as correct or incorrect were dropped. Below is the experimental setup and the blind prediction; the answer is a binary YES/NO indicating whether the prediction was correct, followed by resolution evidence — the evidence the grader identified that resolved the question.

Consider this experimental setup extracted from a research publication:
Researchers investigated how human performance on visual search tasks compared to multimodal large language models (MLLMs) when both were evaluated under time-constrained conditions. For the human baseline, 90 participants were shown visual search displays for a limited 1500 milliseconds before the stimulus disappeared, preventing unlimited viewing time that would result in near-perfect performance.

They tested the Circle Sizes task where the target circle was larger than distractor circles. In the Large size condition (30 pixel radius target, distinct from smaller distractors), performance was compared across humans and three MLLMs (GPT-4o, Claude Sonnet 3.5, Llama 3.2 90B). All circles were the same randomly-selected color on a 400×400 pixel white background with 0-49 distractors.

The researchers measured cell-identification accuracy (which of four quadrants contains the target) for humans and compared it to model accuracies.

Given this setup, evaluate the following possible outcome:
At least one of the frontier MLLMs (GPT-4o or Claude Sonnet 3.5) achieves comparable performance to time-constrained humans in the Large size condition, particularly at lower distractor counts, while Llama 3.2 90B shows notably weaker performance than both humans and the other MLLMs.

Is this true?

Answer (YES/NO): YES